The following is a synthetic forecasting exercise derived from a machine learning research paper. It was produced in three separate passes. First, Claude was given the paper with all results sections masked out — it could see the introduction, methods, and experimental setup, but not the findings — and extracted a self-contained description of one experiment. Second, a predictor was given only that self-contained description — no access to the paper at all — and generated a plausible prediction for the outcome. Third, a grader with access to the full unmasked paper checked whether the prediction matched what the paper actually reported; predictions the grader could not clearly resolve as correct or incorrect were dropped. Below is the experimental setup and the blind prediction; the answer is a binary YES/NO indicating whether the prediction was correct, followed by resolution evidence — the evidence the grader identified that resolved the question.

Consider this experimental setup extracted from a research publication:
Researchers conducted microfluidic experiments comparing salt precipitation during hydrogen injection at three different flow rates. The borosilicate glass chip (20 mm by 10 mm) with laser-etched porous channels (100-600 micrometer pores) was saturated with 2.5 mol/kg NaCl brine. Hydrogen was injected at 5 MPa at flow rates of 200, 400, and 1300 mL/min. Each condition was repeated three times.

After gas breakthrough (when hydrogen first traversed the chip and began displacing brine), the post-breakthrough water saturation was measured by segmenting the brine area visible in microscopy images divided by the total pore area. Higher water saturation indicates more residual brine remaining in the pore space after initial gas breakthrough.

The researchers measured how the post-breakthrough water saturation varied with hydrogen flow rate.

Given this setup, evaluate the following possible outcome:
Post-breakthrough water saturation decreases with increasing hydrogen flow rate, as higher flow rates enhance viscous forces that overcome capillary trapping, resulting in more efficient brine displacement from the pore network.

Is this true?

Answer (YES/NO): NO